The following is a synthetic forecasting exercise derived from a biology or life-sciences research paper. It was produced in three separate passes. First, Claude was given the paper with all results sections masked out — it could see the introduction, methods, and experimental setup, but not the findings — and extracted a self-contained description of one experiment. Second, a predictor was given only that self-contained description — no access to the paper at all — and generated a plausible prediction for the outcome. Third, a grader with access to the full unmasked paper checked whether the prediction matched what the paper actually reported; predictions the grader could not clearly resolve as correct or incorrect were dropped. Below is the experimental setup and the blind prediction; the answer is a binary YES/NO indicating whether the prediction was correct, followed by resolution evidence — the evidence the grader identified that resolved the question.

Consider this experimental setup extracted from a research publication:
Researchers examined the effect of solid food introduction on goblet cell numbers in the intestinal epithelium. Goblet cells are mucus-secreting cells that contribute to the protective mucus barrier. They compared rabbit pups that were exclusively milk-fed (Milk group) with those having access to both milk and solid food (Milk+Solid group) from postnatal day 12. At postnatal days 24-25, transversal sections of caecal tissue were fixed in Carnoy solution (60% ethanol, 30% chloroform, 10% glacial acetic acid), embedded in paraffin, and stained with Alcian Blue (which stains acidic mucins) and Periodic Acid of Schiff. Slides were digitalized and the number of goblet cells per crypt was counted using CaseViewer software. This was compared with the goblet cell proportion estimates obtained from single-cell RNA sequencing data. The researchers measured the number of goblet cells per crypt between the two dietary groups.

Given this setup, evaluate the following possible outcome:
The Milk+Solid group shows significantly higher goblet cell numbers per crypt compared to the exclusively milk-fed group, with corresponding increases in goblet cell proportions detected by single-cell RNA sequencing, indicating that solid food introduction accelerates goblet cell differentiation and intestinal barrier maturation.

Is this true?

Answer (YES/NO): NO